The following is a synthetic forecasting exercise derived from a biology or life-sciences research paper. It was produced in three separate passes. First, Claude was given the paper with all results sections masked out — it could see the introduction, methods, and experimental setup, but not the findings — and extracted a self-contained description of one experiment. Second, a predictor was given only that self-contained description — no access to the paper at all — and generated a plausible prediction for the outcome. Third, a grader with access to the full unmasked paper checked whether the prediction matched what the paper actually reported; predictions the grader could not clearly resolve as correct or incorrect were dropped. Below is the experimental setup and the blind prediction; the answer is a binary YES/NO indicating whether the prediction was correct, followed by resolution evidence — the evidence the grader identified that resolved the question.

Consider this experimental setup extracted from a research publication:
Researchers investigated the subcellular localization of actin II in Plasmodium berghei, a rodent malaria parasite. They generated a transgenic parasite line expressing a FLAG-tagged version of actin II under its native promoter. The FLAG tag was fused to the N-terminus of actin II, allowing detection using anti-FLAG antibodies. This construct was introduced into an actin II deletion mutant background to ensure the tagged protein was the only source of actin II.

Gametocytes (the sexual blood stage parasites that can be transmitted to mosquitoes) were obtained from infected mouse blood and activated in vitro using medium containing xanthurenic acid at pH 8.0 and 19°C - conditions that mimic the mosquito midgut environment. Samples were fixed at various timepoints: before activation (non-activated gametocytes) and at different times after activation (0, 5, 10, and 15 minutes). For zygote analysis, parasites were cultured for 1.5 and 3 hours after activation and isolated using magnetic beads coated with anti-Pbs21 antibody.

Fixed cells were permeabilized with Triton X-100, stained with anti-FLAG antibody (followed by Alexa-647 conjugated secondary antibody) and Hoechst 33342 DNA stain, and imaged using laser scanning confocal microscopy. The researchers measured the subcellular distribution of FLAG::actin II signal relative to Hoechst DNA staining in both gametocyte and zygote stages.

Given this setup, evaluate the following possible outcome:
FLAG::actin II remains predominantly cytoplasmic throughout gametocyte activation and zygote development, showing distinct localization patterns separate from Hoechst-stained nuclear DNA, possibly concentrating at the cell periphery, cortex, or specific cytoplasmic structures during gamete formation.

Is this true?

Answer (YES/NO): NO